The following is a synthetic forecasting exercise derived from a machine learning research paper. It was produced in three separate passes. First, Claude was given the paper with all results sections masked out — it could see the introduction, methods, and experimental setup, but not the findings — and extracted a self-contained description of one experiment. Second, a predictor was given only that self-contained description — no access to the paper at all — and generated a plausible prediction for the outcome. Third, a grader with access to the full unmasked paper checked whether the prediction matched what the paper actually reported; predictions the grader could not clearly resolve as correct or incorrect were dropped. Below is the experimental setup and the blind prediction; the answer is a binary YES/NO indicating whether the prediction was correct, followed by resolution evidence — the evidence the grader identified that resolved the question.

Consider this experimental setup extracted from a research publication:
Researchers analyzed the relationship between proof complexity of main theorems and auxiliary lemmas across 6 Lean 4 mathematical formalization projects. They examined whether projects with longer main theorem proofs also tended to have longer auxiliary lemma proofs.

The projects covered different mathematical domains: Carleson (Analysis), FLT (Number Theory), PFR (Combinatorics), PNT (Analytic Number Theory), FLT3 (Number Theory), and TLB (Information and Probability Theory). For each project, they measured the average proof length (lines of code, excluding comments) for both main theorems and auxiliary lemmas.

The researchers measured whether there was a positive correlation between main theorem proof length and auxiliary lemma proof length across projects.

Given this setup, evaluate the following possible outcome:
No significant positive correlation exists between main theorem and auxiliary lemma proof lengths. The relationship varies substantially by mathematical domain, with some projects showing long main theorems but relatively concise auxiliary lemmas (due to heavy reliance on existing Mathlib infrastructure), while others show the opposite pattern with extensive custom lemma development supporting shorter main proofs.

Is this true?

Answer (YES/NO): NO